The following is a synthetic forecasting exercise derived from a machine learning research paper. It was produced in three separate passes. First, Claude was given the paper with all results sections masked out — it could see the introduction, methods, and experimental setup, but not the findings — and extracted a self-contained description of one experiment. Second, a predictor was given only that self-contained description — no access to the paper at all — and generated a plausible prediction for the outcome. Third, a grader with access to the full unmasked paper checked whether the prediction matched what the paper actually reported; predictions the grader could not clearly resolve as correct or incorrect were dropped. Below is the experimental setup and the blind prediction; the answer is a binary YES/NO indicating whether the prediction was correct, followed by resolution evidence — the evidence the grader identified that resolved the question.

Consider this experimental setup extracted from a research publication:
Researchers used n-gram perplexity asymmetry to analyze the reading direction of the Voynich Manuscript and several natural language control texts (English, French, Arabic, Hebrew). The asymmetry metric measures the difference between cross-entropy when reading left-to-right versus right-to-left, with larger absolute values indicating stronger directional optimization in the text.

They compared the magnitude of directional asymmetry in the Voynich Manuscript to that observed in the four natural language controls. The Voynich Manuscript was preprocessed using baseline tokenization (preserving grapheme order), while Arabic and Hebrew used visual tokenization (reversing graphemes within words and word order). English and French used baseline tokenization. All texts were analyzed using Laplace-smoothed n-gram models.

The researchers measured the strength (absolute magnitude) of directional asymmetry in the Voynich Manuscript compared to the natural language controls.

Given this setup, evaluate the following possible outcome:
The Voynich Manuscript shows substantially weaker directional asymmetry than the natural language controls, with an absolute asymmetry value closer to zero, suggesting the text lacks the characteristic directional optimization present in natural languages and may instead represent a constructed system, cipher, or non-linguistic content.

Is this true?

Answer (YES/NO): NO